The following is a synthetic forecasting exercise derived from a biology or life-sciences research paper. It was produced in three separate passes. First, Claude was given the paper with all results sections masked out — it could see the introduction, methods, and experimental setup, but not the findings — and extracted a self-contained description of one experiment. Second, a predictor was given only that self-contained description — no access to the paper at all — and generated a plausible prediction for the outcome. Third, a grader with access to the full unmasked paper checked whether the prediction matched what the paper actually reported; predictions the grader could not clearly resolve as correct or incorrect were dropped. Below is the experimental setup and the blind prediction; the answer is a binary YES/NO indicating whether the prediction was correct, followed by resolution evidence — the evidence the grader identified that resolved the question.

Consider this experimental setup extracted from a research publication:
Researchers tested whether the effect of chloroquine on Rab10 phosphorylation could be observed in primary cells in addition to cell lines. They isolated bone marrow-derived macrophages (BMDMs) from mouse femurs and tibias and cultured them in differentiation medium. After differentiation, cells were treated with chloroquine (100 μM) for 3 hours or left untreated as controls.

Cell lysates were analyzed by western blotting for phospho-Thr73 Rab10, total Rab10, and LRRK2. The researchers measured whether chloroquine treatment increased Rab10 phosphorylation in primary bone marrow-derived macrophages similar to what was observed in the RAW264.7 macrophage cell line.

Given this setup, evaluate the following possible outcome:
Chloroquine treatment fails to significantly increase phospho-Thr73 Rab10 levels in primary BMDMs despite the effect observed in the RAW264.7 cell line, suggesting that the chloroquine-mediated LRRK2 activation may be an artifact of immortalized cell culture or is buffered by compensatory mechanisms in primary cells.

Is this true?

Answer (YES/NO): NO